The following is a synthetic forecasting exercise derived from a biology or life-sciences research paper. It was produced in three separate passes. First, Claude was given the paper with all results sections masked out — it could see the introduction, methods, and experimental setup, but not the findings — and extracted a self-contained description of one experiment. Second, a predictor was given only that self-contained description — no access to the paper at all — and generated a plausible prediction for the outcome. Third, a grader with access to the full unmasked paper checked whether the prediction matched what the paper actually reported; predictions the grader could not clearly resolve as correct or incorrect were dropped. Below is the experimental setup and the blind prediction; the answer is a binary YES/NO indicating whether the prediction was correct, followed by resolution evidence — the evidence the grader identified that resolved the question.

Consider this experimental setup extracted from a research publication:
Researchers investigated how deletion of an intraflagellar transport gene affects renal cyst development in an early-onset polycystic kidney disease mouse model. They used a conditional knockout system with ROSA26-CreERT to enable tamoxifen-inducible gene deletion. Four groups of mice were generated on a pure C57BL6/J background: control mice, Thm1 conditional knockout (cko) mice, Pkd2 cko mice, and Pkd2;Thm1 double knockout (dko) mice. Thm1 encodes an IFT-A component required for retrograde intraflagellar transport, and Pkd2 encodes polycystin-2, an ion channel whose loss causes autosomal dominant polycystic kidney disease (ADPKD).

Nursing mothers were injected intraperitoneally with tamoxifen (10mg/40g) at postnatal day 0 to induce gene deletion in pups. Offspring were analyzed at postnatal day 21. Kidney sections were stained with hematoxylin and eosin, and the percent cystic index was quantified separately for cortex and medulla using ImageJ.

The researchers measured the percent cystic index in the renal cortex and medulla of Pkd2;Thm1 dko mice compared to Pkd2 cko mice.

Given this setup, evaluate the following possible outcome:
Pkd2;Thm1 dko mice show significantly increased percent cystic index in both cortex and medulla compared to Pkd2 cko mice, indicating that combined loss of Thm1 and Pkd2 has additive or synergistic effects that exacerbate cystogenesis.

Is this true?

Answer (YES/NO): NO